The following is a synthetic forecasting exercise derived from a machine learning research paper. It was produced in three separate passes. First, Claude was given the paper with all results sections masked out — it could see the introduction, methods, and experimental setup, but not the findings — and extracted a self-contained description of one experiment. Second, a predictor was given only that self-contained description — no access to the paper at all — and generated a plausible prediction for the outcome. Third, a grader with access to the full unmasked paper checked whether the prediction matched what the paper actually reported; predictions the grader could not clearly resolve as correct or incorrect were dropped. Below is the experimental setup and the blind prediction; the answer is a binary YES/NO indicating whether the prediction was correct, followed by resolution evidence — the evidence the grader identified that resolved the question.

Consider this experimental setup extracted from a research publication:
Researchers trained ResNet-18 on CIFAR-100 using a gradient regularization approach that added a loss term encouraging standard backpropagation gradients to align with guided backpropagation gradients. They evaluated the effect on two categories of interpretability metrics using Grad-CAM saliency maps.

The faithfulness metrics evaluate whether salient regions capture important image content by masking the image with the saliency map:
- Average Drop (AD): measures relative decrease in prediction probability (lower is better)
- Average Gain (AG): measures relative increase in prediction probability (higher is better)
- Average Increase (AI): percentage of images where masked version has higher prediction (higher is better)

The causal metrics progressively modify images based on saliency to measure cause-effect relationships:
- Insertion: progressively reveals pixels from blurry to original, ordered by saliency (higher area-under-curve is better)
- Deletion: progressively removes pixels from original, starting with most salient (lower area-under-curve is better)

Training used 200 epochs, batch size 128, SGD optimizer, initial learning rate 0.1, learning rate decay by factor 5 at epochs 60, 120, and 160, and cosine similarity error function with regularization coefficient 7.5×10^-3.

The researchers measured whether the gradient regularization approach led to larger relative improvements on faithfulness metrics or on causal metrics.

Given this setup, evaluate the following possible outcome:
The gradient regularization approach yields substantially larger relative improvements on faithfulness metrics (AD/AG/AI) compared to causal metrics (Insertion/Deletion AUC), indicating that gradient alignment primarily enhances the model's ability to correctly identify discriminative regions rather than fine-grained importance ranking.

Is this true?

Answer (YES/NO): YES